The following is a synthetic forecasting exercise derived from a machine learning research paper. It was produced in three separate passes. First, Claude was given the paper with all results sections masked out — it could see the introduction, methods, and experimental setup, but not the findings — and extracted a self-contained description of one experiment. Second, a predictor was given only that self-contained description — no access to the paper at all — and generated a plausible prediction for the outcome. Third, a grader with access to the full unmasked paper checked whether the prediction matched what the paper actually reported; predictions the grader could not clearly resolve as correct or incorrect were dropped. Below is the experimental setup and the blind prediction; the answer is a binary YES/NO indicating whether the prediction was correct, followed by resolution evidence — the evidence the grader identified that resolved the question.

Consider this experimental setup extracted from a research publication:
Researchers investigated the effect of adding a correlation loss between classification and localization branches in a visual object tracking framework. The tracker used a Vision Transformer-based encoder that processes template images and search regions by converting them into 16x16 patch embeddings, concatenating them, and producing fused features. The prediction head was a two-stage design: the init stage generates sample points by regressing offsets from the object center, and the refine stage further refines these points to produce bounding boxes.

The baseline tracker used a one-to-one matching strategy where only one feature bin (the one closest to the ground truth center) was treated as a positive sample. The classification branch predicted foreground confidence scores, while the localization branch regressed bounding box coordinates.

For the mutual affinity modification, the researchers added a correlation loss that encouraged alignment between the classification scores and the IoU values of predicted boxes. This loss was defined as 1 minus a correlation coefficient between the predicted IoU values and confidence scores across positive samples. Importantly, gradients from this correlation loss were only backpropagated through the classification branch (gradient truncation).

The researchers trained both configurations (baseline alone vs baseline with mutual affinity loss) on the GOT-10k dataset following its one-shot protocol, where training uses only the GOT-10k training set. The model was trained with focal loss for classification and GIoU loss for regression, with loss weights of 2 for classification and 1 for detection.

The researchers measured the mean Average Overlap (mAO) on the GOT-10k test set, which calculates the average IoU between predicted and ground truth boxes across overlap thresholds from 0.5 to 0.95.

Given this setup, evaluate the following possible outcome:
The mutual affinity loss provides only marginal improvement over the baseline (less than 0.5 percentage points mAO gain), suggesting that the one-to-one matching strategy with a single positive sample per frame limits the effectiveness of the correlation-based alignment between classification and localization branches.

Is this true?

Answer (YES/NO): NO